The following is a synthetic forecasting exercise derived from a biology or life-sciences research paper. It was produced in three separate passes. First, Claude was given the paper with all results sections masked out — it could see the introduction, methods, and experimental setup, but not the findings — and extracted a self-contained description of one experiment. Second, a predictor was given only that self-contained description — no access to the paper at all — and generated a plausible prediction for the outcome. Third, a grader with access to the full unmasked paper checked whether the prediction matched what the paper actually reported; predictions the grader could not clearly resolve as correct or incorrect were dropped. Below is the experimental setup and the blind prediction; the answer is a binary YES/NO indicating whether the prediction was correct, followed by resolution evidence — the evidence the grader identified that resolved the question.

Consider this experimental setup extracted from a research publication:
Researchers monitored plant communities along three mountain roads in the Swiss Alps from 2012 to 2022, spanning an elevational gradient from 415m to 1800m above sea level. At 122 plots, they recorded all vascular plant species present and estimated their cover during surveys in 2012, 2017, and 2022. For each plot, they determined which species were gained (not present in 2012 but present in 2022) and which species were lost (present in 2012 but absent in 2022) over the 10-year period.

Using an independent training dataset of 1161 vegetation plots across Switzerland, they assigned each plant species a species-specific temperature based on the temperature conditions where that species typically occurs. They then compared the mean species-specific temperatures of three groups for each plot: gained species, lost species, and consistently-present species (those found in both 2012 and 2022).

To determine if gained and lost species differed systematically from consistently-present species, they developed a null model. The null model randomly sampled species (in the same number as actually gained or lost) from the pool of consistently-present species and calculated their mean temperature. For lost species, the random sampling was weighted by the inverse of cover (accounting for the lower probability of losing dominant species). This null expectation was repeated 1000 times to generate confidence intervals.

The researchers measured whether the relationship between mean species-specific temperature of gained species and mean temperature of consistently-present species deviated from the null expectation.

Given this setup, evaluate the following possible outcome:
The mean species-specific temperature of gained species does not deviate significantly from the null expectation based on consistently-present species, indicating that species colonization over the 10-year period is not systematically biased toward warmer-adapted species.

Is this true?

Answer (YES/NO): YES